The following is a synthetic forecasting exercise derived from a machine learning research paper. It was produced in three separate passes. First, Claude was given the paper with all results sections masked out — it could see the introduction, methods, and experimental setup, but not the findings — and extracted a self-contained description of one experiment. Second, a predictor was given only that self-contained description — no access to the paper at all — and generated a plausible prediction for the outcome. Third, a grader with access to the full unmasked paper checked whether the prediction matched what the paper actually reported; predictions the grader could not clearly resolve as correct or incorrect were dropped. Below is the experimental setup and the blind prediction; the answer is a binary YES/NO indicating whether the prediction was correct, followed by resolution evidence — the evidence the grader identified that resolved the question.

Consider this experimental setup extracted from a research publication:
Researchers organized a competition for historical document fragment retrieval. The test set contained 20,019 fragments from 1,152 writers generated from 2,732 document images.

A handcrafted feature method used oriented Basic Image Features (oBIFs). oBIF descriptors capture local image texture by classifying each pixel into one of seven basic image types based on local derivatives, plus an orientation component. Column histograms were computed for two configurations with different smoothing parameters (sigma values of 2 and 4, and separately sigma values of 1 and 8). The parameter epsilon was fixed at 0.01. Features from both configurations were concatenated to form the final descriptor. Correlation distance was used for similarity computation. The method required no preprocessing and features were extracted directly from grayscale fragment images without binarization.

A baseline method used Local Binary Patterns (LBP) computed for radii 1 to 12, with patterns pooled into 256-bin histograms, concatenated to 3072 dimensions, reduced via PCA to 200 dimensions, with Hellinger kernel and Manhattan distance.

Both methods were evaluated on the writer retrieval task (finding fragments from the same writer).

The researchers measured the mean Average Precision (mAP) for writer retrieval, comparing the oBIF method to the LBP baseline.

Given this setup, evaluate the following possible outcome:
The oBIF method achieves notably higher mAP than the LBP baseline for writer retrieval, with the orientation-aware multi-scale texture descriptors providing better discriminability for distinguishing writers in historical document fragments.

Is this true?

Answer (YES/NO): NO